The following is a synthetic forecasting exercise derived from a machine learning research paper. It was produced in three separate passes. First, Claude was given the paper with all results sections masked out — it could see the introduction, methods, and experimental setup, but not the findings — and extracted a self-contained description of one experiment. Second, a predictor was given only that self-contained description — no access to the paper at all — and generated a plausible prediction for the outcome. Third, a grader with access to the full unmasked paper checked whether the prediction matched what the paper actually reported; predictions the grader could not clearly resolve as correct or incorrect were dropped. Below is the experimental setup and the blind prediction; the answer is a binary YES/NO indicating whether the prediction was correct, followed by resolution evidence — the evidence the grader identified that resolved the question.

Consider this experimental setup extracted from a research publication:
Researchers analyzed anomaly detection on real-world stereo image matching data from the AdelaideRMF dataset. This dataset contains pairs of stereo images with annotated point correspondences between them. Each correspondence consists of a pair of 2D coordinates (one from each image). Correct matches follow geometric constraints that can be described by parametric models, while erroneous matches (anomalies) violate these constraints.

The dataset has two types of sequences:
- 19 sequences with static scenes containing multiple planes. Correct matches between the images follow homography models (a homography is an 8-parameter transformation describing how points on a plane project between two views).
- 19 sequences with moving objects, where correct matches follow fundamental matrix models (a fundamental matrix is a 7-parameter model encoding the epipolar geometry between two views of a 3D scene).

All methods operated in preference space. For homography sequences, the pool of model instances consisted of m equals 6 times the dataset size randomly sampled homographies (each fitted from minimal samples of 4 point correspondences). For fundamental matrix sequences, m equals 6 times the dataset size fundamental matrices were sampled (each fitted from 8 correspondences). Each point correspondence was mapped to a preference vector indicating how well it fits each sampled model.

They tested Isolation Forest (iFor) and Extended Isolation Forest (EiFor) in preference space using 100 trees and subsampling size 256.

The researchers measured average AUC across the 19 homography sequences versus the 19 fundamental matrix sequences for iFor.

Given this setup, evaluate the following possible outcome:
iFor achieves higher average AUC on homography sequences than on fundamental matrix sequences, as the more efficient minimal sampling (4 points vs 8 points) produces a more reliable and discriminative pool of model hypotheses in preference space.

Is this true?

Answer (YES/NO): NO